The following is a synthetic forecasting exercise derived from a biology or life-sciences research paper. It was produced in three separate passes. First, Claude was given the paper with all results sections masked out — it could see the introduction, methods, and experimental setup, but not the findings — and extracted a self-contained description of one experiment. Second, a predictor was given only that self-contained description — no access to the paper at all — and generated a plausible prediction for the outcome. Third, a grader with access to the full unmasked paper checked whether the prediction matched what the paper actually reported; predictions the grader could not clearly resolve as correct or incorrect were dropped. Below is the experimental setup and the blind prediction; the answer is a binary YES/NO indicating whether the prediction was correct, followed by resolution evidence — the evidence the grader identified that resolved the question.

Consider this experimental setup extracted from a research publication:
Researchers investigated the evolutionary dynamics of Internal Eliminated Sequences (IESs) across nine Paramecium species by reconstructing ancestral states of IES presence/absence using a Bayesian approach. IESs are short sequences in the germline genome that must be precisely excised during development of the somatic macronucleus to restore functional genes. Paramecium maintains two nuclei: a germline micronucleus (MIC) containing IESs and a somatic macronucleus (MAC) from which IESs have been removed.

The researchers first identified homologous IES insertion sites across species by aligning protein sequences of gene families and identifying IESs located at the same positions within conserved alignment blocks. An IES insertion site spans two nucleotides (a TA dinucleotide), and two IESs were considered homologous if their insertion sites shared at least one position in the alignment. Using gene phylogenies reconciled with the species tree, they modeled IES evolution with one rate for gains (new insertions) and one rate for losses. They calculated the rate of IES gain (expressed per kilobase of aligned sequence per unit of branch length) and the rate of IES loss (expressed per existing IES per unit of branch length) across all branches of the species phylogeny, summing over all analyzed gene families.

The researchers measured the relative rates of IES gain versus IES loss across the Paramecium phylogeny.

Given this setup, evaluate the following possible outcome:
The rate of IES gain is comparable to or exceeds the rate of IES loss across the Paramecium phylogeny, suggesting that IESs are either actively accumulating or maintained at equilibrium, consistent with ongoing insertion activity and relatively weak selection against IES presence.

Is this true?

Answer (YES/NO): YES